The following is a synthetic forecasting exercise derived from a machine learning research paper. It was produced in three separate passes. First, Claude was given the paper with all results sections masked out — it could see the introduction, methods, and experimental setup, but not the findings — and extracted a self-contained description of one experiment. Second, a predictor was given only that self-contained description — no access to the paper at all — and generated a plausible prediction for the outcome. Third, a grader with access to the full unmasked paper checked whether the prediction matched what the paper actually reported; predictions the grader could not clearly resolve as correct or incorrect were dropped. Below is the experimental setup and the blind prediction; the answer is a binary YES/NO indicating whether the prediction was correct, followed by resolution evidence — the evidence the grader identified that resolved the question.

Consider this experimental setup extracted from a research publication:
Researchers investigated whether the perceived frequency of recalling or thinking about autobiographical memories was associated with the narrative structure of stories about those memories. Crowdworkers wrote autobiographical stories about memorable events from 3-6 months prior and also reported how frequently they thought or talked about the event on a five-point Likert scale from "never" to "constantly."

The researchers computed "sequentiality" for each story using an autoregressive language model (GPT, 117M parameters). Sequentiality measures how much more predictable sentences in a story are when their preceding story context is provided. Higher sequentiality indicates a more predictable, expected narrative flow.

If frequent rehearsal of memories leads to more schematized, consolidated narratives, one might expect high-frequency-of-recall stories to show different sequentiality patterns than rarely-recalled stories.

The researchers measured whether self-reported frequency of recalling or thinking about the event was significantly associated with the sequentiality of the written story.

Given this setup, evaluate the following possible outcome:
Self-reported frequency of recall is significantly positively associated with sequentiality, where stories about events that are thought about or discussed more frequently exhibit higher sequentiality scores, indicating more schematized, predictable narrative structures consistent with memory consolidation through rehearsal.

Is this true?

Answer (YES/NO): NO